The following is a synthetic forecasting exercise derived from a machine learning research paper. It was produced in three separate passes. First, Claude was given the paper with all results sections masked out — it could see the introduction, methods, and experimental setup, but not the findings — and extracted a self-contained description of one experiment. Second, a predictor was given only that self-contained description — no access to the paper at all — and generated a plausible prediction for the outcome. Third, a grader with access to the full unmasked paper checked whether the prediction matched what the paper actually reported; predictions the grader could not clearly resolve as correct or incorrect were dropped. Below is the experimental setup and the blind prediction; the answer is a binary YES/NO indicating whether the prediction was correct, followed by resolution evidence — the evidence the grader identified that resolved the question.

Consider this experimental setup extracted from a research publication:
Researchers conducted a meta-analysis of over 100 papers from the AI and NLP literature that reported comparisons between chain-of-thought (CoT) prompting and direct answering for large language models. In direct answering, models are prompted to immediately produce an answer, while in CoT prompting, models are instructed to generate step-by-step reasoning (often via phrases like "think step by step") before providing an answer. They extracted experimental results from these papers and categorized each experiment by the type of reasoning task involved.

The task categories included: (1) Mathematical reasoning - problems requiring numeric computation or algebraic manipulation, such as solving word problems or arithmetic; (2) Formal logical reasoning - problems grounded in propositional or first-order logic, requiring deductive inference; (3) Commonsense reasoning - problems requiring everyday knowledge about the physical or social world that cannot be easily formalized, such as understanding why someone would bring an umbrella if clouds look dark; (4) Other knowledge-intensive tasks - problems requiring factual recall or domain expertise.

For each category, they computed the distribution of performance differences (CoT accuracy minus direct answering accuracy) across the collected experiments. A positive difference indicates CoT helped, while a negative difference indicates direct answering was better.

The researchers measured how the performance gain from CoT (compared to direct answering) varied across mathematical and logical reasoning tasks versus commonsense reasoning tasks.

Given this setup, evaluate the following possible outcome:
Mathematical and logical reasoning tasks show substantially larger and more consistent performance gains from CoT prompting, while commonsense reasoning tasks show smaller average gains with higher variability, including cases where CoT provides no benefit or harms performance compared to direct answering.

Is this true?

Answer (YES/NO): YES